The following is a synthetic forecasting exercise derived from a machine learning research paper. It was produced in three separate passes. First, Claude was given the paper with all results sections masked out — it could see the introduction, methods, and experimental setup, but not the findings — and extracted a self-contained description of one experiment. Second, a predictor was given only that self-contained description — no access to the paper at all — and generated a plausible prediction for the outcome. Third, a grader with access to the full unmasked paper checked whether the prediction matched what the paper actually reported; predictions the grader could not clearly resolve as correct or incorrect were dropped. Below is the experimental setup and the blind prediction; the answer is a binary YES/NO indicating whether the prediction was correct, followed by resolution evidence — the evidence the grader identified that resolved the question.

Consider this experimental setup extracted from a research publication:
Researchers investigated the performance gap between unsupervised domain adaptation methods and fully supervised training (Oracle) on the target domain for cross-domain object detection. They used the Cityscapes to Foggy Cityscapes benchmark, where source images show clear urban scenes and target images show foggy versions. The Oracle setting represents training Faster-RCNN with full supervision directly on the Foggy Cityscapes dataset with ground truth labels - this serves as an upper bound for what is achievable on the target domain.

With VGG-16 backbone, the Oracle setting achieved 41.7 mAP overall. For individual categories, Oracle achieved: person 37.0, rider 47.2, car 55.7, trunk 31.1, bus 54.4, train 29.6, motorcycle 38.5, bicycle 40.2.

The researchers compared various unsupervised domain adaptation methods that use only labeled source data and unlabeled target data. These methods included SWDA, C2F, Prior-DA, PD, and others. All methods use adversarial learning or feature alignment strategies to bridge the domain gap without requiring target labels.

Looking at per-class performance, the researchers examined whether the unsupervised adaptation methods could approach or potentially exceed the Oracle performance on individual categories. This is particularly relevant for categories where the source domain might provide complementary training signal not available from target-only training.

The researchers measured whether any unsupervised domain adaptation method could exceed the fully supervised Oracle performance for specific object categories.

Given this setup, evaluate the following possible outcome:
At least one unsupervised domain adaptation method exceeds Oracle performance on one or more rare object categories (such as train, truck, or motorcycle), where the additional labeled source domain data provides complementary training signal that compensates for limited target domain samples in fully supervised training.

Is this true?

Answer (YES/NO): YES